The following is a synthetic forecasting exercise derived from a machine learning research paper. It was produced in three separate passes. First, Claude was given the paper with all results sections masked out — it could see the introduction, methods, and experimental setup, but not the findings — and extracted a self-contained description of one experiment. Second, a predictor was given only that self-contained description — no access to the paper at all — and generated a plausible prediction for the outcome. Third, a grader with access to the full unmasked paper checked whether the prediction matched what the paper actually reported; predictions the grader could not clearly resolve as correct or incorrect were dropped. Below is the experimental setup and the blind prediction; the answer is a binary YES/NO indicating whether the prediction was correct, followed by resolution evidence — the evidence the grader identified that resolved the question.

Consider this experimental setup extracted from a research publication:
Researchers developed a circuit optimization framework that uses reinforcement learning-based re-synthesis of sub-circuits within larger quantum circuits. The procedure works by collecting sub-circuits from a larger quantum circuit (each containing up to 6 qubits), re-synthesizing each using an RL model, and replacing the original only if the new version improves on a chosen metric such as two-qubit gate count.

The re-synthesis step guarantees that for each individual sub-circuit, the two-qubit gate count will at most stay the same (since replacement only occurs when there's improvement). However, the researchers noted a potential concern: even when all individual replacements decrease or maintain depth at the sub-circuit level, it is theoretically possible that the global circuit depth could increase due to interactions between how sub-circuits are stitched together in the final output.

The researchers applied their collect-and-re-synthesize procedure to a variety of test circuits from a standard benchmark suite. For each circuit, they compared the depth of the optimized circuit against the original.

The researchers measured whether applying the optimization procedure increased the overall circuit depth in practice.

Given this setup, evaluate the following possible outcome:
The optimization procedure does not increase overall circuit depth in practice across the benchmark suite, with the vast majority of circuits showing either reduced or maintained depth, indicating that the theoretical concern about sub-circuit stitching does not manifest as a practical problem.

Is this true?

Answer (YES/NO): YES